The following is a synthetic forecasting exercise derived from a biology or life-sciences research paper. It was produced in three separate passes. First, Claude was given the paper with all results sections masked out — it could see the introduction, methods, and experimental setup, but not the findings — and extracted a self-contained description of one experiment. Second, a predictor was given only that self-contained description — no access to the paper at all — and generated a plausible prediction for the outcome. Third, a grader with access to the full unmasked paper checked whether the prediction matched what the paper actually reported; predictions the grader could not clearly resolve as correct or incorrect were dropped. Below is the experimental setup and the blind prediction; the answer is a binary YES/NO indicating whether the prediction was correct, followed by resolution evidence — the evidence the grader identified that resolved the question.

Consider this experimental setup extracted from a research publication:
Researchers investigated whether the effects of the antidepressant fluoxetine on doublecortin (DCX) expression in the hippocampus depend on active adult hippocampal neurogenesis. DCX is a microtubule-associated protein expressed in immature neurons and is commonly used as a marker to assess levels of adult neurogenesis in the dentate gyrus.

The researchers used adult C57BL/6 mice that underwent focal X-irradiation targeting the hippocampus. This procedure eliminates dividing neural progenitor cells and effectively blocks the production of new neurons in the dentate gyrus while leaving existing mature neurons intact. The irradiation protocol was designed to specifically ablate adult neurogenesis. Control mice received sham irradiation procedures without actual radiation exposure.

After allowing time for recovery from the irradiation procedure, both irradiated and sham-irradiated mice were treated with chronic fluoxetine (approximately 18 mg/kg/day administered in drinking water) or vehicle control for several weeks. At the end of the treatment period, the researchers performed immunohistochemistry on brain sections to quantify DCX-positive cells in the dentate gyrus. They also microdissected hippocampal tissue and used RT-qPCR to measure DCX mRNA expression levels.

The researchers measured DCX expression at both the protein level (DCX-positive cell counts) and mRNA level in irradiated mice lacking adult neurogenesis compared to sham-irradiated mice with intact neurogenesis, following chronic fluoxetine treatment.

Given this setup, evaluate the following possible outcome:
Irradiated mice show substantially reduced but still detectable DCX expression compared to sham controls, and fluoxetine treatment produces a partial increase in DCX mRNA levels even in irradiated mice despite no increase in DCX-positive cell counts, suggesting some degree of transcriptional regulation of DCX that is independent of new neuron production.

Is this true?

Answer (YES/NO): NO